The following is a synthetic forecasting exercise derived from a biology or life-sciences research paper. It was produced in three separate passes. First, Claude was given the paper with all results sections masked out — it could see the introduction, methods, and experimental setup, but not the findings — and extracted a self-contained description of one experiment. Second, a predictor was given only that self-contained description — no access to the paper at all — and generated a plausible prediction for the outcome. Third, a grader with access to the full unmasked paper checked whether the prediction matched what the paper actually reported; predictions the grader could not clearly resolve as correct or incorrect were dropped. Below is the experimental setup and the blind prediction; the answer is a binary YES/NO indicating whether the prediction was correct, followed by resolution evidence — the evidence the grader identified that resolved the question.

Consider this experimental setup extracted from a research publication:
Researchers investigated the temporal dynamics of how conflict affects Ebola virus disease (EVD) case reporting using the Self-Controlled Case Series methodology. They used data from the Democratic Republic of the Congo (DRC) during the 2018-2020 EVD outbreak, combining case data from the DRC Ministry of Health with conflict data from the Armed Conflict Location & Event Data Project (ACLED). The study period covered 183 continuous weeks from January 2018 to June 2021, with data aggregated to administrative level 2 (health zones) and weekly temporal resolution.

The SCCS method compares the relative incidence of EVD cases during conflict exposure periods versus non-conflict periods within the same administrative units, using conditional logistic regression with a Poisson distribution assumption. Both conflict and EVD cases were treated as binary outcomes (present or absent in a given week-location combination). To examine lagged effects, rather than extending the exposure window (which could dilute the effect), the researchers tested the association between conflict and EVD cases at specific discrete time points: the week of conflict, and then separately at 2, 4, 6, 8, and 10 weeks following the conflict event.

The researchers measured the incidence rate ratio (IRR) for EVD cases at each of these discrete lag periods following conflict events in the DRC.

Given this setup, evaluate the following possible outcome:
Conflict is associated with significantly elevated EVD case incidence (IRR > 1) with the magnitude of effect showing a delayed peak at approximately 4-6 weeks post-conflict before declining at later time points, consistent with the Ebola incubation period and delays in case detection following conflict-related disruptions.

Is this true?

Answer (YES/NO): NO